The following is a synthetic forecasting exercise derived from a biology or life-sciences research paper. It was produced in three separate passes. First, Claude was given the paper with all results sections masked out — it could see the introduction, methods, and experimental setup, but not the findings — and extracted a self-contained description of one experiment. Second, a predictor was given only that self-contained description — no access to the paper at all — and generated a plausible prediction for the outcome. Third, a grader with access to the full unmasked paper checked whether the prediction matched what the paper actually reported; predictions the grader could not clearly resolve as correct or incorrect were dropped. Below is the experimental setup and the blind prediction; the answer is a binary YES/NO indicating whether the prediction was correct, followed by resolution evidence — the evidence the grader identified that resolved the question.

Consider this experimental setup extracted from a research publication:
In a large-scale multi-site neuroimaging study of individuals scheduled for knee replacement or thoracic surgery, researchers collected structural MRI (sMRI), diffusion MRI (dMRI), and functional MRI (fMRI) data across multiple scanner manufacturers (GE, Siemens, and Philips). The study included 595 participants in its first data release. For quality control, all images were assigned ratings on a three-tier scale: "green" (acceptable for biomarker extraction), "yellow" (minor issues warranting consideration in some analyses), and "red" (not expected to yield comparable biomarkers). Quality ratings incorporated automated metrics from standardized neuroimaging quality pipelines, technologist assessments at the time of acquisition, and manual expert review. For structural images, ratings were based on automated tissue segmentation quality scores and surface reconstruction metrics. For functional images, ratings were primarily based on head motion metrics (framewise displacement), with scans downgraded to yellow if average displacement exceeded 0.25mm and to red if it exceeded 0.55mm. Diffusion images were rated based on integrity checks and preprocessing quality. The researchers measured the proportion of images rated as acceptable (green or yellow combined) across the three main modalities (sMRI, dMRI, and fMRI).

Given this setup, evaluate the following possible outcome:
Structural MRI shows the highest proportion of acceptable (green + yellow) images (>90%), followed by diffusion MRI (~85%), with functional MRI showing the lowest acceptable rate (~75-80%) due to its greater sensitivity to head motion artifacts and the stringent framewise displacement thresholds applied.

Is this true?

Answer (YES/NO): NO